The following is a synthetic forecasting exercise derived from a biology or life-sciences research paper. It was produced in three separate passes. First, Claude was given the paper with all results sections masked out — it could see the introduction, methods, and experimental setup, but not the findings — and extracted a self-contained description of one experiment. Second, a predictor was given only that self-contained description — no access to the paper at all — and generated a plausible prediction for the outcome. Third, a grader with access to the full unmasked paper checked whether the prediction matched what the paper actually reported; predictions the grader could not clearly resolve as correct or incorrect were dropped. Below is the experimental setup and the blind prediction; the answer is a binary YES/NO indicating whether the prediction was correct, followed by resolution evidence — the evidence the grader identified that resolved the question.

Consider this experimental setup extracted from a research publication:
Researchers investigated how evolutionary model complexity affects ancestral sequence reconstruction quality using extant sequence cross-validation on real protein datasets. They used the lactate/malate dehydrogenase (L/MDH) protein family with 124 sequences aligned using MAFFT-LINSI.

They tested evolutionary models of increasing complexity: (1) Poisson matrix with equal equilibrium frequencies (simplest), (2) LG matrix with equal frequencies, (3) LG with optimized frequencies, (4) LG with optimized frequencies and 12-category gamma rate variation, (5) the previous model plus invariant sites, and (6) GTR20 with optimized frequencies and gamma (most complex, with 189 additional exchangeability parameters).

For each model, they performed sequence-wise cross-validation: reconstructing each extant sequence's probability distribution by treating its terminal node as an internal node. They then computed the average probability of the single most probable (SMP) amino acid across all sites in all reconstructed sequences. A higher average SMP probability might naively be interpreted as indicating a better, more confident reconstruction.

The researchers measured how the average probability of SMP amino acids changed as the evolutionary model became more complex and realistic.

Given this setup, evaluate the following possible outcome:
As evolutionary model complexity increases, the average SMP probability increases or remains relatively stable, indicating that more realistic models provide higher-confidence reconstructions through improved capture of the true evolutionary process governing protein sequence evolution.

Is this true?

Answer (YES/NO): NO